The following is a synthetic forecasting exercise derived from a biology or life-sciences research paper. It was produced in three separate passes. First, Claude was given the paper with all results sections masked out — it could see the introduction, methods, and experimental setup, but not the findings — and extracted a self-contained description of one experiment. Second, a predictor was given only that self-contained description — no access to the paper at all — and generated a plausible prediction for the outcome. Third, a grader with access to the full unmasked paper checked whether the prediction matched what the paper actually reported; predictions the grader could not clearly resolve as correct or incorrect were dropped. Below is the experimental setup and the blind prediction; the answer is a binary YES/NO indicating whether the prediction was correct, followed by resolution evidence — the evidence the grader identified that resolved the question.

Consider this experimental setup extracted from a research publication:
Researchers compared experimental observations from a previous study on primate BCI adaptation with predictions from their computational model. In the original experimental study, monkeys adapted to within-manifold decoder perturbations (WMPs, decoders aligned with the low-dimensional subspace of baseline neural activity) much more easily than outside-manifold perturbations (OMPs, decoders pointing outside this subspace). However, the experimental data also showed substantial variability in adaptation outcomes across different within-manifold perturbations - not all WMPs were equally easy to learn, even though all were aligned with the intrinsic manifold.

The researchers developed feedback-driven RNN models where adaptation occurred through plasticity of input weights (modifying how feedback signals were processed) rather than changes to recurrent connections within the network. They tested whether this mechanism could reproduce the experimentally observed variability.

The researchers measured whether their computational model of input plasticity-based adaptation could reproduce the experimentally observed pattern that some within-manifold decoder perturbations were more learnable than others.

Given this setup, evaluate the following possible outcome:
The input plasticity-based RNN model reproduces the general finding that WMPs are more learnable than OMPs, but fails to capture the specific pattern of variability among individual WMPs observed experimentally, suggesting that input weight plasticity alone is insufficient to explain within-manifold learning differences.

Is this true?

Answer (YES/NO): NO